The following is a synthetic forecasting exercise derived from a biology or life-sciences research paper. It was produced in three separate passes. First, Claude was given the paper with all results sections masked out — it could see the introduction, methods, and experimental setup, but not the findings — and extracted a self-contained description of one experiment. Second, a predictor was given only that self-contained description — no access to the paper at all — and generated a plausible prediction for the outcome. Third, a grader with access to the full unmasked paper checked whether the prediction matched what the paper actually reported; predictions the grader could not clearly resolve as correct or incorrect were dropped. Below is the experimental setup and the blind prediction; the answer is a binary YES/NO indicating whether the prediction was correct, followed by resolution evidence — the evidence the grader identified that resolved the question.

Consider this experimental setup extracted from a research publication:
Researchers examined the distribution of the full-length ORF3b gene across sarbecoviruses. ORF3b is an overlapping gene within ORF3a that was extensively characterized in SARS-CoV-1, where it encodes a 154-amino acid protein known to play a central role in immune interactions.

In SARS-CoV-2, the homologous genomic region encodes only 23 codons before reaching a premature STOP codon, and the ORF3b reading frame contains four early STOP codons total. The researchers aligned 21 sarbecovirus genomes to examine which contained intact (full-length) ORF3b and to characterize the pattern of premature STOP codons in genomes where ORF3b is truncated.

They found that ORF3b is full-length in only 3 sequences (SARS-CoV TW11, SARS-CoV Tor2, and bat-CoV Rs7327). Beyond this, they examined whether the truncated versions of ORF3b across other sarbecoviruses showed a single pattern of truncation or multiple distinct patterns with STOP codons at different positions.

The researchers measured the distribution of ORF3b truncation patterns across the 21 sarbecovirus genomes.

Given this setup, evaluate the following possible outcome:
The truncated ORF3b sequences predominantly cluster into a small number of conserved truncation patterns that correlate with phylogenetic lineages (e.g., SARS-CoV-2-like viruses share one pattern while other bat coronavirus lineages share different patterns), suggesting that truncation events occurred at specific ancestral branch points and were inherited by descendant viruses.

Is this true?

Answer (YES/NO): YES